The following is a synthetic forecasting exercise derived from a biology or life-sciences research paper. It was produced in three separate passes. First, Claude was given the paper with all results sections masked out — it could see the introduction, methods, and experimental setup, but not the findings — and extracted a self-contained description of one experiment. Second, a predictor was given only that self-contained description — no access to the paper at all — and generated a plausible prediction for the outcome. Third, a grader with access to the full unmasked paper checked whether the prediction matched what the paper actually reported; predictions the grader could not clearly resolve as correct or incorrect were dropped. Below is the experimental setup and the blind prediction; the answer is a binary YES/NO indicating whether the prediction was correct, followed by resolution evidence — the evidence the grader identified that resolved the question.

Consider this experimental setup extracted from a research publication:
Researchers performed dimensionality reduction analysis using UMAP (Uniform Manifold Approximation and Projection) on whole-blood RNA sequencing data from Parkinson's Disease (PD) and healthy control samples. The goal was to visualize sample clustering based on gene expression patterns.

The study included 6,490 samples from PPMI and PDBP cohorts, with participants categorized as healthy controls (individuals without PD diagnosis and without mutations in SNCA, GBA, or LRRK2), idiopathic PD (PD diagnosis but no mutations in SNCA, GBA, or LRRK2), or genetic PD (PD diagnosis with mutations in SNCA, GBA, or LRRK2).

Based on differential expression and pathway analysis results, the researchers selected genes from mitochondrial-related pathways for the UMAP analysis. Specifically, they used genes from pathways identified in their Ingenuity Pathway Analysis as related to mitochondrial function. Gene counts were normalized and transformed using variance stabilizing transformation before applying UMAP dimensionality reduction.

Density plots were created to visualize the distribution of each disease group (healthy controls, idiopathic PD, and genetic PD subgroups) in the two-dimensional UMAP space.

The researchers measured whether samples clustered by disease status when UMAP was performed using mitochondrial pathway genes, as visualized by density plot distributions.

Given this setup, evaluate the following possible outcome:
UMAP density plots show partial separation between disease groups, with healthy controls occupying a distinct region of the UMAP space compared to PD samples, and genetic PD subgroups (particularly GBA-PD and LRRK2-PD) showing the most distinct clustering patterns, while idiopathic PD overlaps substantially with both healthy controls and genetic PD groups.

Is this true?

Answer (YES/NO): NO